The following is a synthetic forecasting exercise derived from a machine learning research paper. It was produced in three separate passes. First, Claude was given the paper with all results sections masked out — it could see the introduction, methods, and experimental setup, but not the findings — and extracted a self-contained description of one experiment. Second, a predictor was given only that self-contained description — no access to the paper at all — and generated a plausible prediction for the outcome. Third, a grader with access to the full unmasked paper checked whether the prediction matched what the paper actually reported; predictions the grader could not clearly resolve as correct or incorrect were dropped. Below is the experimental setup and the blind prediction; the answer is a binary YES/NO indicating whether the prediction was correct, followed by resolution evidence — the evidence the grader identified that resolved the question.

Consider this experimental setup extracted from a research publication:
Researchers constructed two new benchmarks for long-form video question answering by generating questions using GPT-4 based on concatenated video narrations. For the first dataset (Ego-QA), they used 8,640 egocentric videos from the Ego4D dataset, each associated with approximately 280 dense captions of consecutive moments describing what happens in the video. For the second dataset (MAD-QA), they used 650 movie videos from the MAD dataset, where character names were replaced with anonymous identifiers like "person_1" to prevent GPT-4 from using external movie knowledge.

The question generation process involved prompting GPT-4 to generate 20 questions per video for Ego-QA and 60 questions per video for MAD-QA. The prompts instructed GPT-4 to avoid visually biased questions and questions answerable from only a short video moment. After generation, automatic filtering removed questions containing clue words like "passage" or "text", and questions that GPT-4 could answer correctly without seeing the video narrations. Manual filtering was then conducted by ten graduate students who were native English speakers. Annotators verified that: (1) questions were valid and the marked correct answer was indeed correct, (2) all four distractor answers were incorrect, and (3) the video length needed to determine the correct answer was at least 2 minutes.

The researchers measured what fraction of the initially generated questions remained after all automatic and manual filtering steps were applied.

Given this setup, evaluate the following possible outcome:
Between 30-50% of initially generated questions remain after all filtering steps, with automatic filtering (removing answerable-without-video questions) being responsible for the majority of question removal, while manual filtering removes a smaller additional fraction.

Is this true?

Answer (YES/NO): NO